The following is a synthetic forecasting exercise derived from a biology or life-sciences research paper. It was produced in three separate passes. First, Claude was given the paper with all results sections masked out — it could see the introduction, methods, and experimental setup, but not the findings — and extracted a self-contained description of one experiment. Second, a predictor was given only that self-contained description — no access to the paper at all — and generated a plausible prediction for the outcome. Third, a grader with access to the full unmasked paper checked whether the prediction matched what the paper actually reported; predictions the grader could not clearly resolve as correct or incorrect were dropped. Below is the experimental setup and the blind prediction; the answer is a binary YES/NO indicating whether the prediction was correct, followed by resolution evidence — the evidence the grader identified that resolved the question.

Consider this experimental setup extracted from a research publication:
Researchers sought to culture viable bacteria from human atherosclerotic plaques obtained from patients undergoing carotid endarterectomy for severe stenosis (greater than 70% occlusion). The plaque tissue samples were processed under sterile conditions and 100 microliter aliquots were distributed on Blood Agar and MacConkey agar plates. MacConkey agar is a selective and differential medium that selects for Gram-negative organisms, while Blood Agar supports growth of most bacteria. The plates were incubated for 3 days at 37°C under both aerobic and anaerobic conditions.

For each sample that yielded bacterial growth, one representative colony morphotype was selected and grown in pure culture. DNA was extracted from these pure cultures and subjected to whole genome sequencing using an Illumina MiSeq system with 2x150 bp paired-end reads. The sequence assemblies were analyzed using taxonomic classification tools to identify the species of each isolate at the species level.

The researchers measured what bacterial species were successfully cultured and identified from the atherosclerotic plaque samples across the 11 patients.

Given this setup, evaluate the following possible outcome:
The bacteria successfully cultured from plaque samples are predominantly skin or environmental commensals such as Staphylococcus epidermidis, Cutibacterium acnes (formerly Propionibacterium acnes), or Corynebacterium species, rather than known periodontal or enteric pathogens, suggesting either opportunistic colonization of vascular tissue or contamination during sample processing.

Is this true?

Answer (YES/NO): NO